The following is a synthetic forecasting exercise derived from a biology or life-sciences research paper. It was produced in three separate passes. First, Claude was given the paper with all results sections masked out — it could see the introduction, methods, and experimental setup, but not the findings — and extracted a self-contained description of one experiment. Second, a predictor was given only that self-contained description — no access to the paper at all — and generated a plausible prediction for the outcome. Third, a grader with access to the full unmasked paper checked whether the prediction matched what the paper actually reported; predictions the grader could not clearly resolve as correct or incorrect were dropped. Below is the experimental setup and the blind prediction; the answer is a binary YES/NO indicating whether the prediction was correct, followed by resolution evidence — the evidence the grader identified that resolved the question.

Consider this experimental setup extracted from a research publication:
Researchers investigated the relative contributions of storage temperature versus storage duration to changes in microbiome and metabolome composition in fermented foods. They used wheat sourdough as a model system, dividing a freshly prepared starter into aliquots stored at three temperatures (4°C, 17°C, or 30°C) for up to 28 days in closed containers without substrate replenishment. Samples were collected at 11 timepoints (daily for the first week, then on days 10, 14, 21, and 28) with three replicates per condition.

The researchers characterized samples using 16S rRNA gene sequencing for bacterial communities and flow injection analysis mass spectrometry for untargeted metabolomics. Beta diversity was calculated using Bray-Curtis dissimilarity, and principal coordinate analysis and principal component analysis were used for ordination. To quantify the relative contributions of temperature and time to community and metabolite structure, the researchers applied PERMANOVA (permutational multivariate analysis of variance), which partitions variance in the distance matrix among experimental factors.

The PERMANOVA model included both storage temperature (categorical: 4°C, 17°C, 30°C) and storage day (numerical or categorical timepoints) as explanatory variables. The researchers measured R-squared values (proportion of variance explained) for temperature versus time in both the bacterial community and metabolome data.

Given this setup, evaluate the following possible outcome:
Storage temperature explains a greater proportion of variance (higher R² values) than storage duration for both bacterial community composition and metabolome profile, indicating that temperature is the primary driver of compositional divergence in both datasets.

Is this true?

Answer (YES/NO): YES